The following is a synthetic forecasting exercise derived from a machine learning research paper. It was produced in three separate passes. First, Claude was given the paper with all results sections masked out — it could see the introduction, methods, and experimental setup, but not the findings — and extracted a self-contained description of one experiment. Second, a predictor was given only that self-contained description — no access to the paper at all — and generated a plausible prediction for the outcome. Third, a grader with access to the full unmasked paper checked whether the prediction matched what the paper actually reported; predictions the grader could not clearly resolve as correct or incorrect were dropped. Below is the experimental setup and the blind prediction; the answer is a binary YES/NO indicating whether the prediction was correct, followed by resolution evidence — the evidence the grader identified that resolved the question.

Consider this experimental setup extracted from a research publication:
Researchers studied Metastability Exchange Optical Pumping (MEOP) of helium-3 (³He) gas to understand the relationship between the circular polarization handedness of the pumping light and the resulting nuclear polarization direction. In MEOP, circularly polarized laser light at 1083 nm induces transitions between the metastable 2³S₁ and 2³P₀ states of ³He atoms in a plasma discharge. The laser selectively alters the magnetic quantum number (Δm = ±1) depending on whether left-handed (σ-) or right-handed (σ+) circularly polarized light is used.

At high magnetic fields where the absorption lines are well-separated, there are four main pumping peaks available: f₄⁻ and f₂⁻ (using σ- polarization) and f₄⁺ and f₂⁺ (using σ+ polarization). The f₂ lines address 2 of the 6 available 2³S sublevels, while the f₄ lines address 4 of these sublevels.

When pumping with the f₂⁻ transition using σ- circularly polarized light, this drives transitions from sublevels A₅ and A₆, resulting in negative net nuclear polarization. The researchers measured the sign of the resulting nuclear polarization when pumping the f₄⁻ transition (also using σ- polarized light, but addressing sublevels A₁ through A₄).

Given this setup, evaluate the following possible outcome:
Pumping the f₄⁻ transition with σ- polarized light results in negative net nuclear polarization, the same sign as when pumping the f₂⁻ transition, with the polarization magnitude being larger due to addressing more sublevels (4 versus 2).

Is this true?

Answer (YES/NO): NO